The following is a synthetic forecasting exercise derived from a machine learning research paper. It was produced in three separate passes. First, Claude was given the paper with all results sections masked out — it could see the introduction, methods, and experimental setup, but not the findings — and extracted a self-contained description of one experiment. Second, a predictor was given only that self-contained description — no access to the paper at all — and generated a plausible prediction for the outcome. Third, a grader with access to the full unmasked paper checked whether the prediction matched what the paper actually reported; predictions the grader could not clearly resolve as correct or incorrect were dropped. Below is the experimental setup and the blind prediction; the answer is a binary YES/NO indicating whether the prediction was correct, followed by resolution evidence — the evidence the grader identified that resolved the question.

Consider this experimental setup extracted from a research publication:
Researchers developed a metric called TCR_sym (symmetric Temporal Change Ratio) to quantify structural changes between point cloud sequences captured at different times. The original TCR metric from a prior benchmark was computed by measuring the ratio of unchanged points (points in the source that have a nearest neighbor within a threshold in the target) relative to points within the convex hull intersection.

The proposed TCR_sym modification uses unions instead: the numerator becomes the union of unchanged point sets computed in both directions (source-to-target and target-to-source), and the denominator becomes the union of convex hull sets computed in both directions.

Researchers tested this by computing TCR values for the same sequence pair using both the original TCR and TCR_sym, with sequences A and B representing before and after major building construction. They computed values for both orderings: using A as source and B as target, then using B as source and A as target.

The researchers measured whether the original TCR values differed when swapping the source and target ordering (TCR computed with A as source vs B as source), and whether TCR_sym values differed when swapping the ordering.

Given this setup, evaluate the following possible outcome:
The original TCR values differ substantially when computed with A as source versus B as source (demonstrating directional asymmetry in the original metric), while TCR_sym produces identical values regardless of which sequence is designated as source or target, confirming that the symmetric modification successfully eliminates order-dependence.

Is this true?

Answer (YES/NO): YES